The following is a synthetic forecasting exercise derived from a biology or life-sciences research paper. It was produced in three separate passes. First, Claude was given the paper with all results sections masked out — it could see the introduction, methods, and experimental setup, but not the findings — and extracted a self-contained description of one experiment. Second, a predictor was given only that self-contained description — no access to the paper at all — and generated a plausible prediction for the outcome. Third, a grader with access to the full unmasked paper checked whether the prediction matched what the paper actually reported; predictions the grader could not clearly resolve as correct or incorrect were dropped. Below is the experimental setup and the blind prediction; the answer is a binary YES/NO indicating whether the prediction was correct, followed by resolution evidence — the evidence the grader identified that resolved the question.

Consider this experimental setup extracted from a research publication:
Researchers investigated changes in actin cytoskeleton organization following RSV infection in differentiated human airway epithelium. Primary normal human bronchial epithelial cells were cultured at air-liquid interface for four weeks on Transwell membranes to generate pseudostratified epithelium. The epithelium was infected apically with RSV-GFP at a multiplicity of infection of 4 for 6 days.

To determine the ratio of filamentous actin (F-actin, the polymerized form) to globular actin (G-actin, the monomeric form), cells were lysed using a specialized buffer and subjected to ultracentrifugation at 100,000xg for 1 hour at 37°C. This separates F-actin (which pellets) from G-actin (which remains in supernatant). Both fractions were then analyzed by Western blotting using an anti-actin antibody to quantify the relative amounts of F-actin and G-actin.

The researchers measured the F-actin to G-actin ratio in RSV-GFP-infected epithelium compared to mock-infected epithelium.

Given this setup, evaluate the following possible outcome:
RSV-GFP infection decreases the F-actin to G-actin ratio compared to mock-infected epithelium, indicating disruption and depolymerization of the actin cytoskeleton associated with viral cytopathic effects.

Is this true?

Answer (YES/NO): NO